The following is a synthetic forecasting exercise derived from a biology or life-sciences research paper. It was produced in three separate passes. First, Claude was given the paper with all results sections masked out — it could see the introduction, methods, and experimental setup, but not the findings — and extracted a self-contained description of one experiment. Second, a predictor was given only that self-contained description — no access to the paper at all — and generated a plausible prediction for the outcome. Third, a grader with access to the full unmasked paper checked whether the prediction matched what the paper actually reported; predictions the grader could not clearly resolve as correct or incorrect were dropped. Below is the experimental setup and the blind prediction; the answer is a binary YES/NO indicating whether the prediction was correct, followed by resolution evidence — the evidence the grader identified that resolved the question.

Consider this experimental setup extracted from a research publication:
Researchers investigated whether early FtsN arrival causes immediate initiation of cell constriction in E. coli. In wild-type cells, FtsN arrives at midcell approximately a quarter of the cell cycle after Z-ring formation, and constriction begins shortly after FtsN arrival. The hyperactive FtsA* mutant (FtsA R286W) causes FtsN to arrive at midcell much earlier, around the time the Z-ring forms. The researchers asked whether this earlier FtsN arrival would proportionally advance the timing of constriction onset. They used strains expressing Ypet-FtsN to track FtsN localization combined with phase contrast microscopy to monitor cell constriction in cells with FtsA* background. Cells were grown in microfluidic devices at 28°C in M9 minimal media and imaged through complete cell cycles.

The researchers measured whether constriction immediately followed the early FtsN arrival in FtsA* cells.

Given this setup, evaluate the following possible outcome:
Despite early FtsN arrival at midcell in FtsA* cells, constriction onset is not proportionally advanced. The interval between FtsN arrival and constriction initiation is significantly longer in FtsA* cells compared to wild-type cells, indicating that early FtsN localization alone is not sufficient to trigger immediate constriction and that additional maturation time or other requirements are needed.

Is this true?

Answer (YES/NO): YES